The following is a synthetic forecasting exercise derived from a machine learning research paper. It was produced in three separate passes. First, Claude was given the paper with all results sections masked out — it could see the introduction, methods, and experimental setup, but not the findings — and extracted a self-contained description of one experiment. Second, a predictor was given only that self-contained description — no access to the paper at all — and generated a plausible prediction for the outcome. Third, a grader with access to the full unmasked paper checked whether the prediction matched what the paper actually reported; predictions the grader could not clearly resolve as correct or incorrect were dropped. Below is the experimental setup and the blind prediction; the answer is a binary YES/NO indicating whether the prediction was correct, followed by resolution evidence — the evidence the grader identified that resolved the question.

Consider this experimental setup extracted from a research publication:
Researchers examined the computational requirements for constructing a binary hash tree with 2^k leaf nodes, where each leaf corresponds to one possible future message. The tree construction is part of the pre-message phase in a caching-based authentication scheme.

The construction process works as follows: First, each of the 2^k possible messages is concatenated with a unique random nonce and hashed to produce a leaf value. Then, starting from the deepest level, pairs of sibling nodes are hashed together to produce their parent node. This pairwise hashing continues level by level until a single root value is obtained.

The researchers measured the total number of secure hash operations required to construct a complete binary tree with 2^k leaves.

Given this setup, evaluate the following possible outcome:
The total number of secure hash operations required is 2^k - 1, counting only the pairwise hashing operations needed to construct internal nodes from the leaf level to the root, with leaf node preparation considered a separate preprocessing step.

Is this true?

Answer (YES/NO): NO